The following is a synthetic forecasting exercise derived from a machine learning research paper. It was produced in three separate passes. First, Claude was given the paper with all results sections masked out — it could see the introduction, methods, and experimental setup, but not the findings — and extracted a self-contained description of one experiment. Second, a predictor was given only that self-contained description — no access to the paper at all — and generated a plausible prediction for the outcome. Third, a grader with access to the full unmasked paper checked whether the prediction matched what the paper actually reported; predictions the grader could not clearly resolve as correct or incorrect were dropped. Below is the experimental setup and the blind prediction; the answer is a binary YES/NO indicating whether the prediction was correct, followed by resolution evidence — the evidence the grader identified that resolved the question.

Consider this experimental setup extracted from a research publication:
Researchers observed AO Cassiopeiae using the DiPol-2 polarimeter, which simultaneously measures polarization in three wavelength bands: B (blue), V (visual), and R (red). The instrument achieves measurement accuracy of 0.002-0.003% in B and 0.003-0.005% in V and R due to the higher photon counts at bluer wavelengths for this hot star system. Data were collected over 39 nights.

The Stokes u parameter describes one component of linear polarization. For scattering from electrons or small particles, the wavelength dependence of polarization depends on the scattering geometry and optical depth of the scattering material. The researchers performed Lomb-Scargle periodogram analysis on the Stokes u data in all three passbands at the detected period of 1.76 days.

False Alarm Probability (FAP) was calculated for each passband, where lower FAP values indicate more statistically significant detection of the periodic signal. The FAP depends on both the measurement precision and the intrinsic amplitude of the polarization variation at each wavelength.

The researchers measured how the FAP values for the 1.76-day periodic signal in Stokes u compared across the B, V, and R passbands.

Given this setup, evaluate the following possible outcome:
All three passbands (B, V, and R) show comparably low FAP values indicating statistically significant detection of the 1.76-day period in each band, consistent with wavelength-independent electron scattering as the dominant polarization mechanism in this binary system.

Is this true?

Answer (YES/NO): NO